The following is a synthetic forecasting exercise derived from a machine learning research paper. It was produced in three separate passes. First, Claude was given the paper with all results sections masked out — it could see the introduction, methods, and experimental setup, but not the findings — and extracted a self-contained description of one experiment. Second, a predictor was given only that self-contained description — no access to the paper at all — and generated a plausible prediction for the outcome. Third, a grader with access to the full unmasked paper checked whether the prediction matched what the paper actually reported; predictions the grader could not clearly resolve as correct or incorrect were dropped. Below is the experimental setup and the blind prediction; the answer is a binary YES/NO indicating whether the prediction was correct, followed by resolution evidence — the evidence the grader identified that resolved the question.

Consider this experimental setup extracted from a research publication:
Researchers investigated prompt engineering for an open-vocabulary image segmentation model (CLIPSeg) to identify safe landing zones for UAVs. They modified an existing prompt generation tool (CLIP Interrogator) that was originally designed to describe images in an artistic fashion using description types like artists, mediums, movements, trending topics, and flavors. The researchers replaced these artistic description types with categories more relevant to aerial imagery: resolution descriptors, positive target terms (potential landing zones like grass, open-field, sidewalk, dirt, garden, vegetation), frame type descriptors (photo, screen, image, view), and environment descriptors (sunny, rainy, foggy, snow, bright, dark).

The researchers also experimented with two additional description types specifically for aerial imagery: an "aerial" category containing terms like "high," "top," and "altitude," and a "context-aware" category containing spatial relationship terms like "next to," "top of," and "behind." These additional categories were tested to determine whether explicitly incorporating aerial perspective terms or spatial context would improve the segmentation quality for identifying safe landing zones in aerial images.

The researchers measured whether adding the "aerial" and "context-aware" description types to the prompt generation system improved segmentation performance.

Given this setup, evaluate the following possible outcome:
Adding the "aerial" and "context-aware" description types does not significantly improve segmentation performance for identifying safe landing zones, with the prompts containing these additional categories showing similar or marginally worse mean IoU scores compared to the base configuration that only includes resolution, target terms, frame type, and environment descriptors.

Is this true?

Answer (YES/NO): NO